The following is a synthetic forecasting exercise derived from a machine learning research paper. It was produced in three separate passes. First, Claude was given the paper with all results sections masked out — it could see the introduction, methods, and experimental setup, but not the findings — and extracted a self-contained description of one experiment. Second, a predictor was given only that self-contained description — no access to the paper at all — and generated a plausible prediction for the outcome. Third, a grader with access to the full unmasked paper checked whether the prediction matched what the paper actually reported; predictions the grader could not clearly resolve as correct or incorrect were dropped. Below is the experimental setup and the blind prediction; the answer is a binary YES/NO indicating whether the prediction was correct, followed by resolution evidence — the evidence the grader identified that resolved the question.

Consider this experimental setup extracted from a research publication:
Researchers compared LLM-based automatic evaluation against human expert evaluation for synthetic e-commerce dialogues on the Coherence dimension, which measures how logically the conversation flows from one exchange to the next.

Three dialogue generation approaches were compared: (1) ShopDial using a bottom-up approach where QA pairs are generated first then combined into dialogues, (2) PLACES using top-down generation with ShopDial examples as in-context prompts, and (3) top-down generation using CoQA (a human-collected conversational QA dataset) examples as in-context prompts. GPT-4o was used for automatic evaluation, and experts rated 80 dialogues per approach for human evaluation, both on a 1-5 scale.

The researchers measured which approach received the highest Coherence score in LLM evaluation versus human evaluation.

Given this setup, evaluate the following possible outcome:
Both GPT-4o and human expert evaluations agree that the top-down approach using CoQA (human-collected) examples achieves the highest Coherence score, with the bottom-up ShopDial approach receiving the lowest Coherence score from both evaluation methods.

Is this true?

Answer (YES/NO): NO